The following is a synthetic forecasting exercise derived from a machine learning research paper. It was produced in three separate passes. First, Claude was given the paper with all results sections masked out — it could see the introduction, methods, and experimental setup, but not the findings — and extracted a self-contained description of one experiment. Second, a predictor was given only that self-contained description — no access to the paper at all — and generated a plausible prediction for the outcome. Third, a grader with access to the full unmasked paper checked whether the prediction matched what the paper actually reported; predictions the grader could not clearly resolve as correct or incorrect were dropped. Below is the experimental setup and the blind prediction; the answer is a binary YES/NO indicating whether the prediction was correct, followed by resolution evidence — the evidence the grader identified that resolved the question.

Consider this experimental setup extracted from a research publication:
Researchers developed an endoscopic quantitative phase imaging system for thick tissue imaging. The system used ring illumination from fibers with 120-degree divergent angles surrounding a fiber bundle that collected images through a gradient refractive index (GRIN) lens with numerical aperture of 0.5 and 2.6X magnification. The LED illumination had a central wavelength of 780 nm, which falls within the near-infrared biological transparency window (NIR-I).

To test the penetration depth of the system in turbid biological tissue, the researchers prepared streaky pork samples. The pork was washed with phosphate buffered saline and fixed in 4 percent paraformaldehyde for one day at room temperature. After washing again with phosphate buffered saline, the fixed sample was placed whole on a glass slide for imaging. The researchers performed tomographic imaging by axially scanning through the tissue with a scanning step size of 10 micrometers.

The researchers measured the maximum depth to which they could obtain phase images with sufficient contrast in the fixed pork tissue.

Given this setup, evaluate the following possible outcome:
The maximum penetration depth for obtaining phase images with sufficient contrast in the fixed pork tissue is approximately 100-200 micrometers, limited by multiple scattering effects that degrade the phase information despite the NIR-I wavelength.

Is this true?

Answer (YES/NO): YES